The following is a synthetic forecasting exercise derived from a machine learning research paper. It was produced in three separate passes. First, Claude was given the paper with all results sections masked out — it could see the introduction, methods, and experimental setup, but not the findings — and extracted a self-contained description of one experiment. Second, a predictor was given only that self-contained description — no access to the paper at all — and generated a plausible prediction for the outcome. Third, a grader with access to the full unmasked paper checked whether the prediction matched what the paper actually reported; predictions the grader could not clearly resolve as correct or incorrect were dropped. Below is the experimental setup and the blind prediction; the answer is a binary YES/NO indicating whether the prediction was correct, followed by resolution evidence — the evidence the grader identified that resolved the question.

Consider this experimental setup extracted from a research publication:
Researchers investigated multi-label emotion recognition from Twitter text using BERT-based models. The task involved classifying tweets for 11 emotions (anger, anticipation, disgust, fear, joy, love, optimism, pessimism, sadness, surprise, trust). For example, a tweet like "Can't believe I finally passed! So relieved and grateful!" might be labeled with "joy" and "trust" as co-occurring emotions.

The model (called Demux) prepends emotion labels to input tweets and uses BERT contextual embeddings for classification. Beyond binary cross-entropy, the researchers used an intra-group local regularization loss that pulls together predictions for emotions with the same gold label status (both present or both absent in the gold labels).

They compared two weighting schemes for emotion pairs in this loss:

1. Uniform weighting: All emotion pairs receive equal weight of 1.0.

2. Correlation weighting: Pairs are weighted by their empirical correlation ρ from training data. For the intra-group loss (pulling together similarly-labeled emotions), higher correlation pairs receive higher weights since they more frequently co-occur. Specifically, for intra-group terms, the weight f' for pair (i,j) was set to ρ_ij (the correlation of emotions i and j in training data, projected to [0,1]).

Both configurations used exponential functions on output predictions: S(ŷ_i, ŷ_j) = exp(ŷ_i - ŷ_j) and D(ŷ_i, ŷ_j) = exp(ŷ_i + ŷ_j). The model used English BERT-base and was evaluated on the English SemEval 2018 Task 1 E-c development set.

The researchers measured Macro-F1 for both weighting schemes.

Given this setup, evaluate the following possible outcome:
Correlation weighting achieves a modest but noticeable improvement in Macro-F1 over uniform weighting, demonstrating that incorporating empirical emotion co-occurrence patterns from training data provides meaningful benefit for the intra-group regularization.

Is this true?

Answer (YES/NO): NO